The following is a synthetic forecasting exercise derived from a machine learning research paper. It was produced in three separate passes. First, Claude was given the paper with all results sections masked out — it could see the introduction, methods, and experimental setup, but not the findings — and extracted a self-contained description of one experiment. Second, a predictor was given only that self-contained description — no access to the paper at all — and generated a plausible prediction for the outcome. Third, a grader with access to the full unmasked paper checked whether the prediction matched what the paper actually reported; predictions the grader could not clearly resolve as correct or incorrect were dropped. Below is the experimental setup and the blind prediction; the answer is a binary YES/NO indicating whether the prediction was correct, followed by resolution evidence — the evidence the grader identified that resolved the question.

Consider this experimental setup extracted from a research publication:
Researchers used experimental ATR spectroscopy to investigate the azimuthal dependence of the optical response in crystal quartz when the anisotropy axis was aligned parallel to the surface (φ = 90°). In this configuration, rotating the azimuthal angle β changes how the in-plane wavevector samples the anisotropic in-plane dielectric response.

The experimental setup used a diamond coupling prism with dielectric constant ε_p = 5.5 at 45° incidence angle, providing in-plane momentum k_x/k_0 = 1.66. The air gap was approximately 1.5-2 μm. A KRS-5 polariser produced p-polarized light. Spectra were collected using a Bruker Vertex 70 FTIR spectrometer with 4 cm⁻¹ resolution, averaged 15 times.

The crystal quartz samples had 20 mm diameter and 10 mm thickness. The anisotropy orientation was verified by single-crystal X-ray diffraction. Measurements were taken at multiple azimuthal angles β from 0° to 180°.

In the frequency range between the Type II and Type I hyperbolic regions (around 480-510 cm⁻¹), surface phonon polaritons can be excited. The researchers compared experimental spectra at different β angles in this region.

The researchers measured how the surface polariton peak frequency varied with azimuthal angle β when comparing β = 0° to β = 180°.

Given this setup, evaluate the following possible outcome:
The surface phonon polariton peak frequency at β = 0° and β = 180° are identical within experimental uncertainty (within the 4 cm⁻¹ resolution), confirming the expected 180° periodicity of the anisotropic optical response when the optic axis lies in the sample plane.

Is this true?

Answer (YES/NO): YES